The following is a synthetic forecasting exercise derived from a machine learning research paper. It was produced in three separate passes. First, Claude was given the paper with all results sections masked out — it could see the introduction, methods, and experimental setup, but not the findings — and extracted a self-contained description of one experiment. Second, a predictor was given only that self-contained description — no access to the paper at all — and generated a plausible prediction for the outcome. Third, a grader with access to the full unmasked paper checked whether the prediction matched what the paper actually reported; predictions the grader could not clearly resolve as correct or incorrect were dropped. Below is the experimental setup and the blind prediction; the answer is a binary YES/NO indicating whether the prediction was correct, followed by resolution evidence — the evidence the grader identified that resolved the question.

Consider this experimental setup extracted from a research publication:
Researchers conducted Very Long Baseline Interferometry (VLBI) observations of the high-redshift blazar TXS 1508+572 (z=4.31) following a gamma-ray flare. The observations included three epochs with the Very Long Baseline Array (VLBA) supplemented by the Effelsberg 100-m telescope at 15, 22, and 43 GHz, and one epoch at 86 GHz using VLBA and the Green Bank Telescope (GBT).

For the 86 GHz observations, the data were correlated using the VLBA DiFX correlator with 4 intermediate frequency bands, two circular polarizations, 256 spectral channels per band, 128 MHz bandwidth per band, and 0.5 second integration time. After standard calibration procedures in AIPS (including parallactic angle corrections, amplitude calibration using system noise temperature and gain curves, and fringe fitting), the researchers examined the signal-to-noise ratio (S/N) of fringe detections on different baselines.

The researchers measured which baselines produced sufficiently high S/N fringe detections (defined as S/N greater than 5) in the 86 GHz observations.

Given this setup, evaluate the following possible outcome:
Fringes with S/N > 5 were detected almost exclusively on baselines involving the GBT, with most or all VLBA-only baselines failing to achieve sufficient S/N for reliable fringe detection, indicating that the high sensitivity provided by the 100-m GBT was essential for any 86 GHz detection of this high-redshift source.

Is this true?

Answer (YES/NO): NO